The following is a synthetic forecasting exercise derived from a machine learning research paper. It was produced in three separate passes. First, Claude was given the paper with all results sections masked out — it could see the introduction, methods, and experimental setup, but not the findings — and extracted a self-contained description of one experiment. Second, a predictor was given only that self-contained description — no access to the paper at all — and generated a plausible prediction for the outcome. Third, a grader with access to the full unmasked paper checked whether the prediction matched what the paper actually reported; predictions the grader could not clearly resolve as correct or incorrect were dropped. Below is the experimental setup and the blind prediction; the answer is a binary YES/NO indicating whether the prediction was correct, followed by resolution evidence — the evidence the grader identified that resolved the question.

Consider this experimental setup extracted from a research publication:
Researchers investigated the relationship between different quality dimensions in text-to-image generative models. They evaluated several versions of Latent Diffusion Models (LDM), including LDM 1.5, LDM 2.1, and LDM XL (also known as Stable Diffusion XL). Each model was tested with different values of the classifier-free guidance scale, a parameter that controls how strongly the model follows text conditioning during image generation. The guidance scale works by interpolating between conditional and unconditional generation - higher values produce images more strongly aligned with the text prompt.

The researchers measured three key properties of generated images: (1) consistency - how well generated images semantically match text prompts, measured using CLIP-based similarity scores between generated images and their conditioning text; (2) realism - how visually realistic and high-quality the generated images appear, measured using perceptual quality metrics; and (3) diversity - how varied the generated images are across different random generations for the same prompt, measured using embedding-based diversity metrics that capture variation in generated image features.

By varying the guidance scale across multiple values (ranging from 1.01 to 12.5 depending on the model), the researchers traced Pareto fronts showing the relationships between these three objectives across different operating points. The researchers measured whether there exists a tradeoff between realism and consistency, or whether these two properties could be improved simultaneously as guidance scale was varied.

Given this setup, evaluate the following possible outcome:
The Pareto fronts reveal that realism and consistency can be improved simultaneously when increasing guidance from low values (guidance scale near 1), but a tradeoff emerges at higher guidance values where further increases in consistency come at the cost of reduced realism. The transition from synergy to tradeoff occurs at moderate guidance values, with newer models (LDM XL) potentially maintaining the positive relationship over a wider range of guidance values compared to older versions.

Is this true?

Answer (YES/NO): NO